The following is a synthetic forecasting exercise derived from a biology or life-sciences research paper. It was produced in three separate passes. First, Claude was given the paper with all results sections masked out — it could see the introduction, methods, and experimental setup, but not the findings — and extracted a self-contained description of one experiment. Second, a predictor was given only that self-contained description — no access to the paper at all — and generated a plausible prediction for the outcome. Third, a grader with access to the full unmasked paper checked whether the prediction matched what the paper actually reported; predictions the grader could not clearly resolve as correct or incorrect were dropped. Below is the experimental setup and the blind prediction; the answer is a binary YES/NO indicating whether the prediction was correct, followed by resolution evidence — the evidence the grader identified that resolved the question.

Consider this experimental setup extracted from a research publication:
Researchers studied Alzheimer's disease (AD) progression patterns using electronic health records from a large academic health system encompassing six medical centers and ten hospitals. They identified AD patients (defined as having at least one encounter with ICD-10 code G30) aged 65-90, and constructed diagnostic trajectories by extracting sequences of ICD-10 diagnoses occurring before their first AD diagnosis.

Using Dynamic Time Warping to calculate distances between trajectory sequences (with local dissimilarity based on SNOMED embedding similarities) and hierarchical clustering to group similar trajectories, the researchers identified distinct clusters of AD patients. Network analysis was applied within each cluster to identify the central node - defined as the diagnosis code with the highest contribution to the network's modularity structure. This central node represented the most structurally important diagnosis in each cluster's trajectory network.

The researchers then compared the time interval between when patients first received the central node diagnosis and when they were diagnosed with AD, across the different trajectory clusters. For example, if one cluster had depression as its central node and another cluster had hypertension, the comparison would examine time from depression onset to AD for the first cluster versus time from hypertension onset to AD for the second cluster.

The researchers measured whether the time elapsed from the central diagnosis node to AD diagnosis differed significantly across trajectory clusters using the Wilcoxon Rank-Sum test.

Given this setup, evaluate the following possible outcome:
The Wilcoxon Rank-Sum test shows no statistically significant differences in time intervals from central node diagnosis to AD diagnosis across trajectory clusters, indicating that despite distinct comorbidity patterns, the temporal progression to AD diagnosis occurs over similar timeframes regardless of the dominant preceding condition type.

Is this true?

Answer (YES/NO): NO